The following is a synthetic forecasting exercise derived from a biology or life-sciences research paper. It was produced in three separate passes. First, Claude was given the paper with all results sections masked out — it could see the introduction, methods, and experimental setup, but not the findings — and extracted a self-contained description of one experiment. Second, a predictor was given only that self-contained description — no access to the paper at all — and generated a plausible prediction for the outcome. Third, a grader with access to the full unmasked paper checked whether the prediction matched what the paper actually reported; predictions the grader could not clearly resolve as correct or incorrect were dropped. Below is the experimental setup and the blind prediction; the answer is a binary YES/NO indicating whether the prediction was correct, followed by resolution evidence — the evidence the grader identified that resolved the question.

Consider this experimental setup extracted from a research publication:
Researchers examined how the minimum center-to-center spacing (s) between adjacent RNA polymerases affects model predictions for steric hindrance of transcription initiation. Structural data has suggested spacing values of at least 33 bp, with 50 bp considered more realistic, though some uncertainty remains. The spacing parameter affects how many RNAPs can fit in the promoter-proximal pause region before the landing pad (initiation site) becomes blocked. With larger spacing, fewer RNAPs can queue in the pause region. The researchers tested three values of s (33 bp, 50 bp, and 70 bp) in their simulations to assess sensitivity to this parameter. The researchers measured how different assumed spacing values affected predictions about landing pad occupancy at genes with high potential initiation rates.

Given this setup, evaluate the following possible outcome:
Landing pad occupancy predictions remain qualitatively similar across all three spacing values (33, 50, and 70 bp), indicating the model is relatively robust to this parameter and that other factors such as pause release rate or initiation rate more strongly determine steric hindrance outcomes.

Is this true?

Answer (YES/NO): NO